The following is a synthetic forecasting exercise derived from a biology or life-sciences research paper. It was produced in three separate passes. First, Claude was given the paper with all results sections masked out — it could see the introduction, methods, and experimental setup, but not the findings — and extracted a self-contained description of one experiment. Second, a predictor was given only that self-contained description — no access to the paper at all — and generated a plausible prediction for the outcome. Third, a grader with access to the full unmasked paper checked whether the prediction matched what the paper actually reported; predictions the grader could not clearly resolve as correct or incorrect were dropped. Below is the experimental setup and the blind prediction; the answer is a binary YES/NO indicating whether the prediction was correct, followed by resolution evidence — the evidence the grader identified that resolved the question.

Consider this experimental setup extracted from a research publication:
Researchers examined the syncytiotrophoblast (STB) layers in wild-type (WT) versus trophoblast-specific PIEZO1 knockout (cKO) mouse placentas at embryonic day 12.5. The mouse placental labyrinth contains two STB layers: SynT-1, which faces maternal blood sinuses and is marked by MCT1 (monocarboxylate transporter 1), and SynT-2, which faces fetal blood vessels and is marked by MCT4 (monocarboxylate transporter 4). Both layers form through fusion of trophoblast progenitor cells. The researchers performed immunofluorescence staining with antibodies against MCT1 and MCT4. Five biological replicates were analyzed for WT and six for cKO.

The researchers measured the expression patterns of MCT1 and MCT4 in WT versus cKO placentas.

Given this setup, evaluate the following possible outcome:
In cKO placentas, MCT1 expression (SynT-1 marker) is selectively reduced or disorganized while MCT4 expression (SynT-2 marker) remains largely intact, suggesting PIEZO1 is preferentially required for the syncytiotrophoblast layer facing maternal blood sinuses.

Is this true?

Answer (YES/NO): NO